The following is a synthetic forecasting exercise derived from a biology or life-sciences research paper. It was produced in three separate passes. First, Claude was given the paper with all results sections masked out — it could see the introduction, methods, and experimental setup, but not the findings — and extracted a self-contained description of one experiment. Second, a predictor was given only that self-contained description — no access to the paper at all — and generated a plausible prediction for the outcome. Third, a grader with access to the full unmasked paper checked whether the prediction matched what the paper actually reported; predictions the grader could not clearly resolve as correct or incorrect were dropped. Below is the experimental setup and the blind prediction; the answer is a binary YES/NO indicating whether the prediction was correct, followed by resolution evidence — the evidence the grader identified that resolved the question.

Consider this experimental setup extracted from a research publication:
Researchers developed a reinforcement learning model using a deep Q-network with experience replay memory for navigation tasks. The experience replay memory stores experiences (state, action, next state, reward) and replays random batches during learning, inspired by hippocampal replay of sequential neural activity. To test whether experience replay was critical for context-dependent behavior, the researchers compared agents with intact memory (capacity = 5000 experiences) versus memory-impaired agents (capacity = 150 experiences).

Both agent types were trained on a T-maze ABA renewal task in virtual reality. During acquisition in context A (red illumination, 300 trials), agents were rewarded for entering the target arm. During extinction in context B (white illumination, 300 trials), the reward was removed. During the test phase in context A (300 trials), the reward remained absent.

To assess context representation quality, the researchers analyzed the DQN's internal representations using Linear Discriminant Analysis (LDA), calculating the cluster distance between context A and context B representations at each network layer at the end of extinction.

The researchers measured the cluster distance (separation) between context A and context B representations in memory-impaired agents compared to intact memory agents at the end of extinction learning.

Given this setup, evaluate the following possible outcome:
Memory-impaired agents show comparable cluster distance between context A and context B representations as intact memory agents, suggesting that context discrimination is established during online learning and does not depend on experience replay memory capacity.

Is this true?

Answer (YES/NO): NO